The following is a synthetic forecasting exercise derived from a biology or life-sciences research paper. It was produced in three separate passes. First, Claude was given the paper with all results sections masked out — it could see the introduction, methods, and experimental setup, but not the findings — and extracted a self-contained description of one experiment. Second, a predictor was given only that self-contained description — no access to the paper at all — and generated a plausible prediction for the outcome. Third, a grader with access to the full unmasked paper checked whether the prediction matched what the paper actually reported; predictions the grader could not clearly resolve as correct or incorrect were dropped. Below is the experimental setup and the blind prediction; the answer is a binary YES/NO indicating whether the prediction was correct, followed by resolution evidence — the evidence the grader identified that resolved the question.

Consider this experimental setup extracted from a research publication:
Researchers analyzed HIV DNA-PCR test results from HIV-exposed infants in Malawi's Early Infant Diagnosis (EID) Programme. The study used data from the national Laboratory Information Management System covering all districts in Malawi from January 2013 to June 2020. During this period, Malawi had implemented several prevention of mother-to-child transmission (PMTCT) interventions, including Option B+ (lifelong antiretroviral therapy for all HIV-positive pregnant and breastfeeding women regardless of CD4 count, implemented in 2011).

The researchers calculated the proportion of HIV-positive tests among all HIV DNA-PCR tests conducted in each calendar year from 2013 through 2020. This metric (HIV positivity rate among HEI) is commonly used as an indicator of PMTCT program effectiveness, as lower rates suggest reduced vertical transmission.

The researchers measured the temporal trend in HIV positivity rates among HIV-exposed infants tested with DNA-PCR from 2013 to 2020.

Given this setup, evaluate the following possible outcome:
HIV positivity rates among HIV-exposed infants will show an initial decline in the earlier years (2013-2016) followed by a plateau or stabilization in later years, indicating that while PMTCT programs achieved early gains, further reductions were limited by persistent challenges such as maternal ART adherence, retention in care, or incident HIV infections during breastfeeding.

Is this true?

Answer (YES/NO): NO